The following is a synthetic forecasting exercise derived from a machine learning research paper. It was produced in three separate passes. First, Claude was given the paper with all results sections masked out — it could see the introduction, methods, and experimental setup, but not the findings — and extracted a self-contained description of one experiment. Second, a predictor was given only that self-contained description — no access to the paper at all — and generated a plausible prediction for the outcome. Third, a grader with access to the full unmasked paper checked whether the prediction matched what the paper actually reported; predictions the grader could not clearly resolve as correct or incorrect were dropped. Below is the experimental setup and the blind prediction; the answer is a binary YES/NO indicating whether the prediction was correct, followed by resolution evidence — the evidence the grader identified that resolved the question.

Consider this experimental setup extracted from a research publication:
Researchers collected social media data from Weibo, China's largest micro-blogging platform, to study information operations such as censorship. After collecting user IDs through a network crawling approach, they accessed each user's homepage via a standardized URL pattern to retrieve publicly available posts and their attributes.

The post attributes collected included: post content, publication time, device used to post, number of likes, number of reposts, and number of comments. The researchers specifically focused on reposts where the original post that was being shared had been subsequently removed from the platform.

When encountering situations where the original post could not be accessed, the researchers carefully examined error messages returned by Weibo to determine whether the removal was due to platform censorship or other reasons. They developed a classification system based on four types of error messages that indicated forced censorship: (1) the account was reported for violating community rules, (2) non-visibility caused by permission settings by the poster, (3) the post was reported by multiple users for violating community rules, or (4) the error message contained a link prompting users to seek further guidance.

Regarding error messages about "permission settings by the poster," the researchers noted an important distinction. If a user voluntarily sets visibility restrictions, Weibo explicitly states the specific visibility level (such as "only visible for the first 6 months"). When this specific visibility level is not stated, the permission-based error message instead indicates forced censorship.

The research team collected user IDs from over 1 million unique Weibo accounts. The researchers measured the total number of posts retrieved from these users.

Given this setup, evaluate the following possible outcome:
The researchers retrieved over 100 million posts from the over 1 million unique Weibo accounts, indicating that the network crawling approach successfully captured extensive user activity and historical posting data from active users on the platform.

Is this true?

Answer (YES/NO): NO